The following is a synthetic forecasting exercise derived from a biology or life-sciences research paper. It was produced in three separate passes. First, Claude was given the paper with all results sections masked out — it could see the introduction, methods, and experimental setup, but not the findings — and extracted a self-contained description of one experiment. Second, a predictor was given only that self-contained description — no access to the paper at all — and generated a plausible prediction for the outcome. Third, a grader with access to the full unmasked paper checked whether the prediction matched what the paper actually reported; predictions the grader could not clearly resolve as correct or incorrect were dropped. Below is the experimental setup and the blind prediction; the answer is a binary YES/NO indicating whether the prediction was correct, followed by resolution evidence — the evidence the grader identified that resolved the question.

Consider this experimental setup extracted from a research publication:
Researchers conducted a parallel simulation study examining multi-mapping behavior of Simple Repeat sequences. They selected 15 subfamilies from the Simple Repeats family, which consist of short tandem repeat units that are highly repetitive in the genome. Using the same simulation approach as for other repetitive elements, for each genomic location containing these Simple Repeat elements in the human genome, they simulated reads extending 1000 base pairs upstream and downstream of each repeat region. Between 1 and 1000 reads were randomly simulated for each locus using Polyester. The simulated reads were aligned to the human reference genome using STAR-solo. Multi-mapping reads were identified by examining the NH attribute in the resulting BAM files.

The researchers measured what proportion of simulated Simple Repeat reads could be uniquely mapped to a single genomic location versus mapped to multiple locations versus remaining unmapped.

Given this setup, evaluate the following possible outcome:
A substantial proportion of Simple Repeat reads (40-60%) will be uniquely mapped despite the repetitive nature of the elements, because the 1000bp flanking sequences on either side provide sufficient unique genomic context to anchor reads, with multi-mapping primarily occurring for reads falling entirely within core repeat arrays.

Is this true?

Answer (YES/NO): NO